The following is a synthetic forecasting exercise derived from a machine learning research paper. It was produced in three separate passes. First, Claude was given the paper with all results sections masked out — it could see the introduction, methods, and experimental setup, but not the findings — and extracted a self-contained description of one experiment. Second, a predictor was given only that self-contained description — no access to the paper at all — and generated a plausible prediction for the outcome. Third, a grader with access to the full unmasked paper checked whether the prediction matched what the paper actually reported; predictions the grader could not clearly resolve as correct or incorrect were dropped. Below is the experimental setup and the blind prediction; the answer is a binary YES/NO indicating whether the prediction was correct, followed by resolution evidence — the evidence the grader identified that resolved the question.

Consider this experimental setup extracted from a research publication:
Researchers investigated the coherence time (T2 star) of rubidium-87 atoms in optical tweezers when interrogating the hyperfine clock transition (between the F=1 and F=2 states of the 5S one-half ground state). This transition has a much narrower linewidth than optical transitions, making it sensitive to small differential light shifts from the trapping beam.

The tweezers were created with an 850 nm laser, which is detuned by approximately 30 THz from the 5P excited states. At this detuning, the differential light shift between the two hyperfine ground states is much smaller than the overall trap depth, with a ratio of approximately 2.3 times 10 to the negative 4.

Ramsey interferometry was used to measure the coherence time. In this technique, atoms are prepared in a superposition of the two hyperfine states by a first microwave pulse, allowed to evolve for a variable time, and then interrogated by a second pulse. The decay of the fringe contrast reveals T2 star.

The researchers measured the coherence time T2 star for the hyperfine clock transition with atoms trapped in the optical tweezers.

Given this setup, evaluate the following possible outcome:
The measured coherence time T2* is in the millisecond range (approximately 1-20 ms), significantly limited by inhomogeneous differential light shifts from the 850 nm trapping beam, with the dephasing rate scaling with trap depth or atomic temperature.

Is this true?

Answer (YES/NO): NO